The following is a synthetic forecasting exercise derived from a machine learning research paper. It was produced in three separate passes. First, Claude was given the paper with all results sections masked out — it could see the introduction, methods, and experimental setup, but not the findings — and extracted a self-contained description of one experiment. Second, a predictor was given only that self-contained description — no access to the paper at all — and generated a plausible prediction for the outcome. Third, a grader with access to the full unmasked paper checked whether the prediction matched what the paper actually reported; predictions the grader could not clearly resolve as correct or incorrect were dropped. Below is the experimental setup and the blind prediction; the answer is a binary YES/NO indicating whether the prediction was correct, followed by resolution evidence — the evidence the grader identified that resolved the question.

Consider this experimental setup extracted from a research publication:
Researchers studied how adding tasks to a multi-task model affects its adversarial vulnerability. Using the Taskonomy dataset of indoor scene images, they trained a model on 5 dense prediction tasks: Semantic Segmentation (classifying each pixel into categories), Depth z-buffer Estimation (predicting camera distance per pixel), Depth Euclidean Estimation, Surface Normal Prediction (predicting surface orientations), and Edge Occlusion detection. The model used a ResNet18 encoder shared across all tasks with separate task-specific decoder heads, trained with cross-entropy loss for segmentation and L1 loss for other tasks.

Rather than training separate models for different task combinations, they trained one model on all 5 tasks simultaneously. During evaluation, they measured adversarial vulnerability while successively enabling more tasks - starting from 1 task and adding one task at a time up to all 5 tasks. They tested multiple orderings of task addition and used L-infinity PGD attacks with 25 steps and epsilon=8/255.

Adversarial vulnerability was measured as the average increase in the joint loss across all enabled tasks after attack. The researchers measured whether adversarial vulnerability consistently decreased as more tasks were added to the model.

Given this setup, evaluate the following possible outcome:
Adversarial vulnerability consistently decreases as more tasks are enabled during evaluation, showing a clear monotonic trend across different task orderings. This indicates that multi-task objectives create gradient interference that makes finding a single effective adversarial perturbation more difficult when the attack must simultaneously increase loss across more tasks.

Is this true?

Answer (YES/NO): NO